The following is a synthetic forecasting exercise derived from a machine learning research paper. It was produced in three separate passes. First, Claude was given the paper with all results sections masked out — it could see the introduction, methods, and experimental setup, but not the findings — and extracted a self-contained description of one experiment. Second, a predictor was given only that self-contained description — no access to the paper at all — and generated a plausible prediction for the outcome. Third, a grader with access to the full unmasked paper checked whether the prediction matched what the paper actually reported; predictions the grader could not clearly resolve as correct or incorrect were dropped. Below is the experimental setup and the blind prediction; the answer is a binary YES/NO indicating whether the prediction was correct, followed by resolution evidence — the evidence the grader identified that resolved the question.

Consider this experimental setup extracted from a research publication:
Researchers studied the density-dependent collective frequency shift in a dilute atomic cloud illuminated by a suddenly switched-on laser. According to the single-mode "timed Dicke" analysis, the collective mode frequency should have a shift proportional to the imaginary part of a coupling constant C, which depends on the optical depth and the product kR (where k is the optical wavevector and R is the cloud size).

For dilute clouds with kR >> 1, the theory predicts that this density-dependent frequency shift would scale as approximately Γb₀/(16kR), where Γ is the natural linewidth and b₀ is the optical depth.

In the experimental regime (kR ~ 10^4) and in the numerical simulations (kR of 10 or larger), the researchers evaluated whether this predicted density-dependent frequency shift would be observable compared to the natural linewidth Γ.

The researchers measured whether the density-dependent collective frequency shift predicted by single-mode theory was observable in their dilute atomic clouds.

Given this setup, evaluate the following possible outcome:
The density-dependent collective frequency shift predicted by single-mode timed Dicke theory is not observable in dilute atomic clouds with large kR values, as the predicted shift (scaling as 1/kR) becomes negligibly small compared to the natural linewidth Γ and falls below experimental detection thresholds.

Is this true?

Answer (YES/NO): YES